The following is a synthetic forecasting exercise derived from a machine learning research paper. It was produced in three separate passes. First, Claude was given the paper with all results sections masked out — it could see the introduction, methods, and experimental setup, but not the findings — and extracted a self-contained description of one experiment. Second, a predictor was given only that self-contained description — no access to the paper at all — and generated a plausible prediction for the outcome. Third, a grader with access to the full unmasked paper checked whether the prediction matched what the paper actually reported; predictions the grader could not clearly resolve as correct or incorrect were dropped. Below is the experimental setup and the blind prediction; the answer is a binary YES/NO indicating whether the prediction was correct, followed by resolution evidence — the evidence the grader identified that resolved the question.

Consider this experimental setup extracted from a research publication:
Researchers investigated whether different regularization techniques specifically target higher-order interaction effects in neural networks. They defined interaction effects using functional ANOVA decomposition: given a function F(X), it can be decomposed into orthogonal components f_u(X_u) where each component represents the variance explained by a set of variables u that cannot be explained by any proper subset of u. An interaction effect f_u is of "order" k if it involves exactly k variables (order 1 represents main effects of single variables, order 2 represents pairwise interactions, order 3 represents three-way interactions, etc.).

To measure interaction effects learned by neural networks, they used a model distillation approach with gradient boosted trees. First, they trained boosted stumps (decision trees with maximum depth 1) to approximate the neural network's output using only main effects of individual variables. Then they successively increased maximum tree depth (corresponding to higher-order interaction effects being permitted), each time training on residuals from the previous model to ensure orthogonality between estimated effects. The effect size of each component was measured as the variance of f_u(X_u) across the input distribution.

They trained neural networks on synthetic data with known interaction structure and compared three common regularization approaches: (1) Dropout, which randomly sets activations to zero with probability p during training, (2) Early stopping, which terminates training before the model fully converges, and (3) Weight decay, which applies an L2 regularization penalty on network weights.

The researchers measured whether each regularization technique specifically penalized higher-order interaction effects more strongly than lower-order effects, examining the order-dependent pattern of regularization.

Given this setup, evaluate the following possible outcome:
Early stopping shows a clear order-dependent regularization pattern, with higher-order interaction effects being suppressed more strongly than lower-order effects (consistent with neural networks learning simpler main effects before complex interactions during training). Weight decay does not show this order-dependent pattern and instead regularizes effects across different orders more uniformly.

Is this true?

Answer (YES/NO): NO